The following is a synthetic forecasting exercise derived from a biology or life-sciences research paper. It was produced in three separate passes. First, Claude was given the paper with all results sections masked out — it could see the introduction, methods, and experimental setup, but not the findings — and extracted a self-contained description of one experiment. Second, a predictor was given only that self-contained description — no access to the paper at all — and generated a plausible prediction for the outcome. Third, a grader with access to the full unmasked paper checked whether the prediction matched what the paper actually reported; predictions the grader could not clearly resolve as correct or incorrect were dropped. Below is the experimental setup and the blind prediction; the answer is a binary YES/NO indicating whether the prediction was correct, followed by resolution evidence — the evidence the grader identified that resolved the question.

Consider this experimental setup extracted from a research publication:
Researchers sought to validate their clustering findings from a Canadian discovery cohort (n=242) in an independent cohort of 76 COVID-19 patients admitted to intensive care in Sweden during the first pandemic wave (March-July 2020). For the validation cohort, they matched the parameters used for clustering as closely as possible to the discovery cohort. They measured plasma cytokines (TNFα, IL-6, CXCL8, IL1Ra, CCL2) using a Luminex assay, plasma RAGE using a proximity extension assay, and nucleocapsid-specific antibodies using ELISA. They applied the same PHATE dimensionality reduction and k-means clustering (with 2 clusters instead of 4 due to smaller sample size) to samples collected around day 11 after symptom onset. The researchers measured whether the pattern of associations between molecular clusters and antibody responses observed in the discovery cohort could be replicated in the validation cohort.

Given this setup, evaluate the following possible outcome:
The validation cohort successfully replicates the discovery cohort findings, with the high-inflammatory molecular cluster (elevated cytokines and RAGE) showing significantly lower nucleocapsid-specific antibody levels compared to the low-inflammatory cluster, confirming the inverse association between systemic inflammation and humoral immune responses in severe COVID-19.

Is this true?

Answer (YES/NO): YES